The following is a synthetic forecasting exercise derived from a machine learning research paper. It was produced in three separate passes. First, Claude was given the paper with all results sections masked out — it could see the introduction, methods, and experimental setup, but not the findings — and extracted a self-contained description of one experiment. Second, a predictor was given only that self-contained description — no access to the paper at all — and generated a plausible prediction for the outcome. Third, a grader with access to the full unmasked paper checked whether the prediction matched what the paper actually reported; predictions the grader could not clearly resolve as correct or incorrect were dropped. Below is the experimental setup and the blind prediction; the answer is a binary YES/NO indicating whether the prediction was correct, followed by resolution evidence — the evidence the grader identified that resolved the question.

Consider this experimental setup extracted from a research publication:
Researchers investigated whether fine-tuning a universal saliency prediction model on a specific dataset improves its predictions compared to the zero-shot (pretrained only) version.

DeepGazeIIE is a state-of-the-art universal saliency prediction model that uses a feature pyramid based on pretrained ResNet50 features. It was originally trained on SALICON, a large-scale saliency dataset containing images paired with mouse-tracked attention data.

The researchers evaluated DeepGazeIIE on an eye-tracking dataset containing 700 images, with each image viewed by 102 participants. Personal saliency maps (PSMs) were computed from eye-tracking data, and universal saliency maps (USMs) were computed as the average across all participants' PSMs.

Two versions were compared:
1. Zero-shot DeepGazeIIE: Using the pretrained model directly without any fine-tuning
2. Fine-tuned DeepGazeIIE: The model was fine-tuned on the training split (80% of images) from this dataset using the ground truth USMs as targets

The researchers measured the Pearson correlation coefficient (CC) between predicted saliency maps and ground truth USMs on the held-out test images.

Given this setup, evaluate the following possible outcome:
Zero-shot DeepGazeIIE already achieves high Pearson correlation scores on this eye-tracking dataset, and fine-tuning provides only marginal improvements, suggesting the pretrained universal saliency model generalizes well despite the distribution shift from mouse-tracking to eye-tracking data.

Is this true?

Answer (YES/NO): NO